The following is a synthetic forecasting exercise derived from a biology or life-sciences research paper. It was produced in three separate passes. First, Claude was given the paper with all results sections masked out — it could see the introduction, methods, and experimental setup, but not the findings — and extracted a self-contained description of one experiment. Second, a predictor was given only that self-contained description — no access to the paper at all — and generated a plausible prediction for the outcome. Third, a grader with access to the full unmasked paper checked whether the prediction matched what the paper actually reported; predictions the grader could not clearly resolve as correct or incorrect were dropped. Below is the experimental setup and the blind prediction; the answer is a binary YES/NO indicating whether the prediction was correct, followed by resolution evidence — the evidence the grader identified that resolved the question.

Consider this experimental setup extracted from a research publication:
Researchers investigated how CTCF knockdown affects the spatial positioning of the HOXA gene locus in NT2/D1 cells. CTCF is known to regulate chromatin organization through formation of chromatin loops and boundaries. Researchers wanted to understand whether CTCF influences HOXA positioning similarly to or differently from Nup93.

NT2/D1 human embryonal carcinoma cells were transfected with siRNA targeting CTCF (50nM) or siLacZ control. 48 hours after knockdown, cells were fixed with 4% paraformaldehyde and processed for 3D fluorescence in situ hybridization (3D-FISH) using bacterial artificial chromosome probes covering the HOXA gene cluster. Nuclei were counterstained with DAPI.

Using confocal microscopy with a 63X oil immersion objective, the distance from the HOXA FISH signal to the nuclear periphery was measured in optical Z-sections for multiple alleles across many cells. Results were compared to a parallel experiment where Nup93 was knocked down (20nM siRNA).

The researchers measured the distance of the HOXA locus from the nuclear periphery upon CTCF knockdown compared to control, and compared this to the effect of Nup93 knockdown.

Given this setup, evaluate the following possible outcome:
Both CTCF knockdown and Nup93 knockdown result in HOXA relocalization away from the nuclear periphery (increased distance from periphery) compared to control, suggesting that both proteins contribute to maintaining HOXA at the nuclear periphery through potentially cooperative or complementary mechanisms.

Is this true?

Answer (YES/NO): NO